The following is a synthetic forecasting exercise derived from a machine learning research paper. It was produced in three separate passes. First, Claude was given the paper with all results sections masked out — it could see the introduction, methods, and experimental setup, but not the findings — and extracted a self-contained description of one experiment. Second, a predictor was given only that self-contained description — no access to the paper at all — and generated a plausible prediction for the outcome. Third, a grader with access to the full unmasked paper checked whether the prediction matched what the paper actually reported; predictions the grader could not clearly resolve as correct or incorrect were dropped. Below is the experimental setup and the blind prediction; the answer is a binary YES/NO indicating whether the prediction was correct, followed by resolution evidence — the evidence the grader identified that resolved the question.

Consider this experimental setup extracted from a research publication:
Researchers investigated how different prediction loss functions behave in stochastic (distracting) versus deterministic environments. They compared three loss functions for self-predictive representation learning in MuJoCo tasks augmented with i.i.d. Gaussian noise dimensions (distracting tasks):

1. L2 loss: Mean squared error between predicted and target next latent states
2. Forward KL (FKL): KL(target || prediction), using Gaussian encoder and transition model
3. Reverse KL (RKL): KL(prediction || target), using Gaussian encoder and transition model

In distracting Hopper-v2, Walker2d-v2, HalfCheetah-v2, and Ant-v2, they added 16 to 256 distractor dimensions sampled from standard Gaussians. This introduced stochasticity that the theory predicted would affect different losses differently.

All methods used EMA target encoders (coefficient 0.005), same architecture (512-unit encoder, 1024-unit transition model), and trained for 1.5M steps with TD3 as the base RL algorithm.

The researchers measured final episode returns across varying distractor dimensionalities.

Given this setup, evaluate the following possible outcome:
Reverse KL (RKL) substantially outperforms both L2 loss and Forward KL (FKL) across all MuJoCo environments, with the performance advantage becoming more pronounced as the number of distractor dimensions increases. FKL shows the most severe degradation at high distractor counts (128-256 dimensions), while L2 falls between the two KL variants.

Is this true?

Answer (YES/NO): NO